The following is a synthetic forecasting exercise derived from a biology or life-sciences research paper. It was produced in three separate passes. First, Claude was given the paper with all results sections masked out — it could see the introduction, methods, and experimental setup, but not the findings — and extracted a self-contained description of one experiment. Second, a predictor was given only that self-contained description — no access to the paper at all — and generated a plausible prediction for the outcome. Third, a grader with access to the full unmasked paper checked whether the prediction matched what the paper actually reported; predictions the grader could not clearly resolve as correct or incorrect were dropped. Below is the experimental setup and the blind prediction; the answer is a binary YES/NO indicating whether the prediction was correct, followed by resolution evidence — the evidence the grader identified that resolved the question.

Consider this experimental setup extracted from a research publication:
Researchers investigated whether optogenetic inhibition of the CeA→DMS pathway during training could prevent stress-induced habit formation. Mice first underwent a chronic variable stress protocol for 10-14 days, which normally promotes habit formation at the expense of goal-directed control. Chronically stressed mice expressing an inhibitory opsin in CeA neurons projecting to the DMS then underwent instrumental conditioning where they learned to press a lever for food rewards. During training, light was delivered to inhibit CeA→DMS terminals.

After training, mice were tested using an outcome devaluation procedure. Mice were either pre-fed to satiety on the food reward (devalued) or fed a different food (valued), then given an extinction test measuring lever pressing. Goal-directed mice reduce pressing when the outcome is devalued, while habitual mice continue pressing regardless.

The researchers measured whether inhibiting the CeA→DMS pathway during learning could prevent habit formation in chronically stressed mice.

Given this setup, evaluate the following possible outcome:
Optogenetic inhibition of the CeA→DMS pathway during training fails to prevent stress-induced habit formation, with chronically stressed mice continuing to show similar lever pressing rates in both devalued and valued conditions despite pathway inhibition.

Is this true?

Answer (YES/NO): NO